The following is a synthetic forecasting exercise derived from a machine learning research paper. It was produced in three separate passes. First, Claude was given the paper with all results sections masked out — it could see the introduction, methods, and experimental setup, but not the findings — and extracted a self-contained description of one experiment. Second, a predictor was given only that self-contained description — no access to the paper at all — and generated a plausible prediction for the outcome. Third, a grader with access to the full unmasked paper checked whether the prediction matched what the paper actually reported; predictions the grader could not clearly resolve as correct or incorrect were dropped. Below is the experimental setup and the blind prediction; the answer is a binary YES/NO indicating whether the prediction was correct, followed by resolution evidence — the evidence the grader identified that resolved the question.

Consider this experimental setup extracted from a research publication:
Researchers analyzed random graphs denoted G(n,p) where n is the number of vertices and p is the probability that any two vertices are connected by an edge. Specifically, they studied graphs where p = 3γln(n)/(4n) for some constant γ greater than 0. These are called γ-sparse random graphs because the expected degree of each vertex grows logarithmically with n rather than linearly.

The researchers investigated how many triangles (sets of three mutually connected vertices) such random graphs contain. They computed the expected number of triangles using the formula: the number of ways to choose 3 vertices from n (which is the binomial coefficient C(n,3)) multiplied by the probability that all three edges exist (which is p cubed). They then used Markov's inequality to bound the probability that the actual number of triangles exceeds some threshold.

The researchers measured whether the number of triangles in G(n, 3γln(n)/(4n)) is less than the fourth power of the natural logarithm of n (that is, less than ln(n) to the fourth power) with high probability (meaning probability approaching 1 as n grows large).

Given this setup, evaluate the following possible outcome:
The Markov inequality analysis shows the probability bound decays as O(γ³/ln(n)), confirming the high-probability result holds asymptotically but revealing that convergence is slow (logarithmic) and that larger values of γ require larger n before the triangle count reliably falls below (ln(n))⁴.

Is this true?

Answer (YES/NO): NO